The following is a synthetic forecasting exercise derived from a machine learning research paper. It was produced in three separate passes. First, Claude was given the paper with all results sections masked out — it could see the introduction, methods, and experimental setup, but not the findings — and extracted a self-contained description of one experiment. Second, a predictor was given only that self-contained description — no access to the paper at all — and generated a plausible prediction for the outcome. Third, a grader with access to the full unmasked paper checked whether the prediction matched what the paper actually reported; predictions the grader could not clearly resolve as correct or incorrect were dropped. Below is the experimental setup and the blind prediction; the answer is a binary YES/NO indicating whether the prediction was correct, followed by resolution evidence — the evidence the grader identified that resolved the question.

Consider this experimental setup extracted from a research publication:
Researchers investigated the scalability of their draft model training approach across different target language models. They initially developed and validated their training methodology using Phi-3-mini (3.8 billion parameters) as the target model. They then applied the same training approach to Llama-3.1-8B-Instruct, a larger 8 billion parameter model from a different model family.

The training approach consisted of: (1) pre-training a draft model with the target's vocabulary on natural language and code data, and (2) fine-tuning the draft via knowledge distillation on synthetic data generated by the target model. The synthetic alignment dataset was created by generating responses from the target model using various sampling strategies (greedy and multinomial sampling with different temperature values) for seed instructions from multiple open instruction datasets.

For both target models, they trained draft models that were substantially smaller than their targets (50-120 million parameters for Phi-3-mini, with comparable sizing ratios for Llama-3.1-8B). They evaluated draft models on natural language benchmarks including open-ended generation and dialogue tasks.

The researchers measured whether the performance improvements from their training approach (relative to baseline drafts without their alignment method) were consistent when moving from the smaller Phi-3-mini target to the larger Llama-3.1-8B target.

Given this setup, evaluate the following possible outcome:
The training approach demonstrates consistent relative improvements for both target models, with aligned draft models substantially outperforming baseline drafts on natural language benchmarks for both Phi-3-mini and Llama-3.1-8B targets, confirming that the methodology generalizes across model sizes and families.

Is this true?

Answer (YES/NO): YES